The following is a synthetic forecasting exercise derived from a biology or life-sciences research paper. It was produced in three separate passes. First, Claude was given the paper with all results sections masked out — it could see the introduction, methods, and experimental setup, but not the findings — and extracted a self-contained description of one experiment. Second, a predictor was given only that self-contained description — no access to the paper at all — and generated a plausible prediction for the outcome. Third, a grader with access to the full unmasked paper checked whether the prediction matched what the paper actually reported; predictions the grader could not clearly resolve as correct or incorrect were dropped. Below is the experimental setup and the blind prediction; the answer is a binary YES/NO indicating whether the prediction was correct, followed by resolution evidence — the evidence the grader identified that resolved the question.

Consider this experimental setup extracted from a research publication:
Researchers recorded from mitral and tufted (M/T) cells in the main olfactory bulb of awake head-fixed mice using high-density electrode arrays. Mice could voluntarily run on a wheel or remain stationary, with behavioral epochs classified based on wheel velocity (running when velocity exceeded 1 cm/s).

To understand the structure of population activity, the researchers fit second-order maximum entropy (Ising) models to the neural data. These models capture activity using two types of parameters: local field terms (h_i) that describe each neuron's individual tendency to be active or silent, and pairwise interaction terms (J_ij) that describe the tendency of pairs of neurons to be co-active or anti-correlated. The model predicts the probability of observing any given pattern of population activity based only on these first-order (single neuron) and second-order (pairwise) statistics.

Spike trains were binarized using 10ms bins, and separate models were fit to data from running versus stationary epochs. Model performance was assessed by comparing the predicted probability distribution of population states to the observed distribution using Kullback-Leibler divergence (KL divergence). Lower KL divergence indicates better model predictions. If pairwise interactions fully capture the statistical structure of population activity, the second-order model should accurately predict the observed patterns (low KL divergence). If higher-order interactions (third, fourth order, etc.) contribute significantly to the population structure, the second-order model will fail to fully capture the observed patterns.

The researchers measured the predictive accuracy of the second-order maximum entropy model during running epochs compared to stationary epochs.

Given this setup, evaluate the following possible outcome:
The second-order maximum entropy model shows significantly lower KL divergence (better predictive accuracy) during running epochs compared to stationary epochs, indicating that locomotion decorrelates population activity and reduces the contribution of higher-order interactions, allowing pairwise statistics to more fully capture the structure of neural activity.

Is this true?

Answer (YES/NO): NO